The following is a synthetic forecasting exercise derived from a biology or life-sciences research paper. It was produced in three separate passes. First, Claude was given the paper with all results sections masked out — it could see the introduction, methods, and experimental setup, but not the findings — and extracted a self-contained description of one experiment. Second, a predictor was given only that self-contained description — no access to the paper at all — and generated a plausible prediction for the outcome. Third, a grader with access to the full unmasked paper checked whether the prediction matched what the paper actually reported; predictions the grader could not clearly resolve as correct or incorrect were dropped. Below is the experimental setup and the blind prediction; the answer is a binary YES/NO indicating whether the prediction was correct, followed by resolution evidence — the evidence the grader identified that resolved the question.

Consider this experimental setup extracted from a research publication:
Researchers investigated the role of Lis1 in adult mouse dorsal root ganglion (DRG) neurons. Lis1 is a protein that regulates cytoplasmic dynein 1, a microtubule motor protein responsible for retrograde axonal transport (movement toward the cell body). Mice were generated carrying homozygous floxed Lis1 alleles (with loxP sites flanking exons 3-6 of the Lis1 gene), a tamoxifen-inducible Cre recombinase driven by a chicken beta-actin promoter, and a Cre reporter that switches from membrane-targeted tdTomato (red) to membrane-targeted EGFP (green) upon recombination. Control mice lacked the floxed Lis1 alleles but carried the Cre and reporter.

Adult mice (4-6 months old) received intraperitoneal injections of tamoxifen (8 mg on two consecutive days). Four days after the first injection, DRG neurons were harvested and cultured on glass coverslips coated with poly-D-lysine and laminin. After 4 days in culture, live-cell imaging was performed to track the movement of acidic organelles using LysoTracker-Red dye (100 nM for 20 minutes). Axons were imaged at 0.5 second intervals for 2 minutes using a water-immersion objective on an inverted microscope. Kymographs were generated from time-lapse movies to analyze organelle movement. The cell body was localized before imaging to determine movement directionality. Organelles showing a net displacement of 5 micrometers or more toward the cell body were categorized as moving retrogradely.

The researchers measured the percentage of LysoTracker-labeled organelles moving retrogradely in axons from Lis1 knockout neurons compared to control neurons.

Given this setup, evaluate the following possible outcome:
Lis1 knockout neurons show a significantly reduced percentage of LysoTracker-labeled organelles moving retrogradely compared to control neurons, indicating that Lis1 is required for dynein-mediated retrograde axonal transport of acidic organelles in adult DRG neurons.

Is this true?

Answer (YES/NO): YES